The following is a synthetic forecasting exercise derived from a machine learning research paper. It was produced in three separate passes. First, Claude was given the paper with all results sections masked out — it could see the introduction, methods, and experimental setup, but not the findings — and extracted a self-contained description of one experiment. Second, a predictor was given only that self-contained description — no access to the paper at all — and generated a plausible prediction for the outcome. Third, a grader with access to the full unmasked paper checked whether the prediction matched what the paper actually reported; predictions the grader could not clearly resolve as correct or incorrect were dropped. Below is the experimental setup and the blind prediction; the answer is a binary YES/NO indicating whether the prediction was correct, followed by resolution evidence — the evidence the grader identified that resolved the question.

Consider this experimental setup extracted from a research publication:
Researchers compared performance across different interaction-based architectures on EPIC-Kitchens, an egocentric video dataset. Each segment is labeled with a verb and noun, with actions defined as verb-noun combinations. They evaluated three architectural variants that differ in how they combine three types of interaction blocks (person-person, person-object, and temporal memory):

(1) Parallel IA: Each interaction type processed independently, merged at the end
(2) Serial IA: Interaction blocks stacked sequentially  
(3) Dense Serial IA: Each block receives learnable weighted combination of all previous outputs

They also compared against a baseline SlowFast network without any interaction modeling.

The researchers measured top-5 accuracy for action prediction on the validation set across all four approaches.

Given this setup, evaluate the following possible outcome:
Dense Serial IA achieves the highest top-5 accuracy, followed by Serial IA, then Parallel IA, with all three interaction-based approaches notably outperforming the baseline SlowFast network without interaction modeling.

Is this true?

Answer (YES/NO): NO